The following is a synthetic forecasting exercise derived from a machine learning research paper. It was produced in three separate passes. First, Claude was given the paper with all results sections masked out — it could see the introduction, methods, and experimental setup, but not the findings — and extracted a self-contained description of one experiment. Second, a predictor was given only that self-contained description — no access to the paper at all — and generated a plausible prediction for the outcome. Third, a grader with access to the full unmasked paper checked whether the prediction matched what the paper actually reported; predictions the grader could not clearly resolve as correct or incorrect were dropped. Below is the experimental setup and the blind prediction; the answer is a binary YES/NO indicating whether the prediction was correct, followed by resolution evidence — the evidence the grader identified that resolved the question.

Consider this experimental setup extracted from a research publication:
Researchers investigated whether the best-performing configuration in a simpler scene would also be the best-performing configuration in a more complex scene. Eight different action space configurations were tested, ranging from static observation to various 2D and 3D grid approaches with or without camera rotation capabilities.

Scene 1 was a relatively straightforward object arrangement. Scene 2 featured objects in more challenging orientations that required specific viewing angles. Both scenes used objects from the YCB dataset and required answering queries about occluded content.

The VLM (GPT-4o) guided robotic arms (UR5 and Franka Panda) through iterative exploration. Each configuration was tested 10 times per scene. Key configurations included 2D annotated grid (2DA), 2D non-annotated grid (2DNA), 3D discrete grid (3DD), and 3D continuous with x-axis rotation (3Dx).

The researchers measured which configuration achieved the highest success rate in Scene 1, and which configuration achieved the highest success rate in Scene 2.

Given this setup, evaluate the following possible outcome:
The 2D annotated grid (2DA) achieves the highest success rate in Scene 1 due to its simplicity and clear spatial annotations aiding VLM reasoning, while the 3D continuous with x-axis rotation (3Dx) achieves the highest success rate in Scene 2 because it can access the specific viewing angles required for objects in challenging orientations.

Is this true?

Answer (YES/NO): YES